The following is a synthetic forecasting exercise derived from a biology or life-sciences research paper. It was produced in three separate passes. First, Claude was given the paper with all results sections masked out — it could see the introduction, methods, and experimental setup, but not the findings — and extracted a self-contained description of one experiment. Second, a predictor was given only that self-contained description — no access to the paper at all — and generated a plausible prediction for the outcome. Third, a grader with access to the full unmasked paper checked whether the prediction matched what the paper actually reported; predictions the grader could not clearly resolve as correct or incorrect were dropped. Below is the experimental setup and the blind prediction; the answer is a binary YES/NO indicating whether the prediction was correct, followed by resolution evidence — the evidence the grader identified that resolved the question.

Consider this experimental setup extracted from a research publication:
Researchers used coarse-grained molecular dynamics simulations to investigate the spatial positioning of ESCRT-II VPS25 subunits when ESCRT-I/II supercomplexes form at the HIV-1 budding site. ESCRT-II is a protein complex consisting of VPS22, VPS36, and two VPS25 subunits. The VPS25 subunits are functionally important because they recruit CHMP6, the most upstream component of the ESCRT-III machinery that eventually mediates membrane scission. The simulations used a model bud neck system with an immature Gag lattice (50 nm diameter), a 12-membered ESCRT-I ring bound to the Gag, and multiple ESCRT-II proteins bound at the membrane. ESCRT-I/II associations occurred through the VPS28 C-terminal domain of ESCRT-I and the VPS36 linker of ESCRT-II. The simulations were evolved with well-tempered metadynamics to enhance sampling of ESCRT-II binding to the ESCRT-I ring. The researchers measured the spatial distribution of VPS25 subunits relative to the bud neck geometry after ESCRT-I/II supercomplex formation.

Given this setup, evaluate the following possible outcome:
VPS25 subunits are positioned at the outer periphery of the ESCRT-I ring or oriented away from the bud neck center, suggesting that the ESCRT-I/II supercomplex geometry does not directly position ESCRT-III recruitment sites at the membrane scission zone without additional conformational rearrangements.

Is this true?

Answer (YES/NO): NO